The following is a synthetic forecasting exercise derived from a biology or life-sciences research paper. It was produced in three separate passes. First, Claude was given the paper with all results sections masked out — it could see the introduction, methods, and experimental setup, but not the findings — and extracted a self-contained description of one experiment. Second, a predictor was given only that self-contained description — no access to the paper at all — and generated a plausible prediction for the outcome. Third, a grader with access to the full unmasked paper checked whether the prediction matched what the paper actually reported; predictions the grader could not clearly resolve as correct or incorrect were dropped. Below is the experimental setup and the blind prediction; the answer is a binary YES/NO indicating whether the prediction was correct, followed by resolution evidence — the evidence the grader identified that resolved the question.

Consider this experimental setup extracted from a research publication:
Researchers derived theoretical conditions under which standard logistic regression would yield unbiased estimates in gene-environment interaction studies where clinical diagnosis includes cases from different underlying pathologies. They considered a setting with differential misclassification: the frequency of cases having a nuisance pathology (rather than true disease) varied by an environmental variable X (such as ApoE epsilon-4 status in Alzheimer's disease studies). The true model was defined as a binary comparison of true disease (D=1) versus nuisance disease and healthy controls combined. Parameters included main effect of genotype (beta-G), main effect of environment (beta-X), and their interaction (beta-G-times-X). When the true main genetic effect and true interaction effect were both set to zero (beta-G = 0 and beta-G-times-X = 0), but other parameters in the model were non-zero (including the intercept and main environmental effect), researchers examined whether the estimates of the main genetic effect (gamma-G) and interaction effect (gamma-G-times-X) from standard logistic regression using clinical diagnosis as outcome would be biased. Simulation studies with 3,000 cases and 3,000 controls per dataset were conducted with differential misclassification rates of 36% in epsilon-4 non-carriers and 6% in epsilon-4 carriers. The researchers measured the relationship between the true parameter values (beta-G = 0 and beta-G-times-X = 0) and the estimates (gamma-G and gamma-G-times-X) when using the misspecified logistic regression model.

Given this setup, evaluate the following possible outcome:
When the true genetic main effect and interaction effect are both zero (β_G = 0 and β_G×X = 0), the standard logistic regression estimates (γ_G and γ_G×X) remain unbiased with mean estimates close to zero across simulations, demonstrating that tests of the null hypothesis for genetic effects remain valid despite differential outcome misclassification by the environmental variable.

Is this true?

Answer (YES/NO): YES